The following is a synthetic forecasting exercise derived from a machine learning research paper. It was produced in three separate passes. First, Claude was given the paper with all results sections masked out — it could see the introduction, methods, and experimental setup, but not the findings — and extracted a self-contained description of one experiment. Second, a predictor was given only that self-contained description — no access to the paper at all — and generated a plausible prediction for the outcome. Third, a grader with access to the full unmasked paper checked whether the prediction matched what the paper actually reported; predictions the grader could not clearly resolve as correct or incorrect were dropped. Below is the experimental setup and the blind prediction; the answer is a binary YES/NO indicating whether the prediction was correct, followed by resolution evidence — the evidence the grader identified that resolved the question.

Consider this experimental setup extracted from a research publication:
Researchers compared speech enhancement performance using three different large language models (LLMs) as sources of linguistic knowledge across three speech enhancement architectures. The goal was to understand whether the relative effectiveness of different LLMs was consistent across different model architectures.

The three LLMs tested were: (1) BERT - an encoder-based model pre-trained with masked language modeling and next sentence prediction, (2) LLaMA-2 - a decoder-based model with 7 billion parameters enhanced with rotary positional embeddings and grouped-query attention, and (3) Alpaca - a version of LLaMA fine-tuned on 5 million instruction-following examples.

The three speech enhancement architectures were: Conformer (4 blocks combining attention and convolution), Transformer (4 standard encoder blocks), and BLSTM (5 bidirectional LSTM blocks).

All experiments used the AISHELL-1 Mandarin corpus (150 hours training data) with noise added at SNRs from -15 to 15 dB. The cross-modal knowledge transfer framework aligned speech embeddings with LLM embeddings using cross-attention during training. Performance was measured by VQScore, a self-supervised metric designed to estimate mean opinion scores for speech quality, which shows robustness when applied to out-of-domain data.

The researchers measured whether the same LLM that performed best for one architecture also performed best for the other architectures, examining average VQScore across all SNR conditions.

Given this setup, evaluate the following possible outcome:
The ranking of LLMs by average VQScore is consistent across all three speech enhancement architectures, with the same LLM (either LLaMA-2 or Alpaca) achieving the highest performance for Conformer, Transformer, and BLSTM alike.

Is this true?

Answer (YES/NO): NO